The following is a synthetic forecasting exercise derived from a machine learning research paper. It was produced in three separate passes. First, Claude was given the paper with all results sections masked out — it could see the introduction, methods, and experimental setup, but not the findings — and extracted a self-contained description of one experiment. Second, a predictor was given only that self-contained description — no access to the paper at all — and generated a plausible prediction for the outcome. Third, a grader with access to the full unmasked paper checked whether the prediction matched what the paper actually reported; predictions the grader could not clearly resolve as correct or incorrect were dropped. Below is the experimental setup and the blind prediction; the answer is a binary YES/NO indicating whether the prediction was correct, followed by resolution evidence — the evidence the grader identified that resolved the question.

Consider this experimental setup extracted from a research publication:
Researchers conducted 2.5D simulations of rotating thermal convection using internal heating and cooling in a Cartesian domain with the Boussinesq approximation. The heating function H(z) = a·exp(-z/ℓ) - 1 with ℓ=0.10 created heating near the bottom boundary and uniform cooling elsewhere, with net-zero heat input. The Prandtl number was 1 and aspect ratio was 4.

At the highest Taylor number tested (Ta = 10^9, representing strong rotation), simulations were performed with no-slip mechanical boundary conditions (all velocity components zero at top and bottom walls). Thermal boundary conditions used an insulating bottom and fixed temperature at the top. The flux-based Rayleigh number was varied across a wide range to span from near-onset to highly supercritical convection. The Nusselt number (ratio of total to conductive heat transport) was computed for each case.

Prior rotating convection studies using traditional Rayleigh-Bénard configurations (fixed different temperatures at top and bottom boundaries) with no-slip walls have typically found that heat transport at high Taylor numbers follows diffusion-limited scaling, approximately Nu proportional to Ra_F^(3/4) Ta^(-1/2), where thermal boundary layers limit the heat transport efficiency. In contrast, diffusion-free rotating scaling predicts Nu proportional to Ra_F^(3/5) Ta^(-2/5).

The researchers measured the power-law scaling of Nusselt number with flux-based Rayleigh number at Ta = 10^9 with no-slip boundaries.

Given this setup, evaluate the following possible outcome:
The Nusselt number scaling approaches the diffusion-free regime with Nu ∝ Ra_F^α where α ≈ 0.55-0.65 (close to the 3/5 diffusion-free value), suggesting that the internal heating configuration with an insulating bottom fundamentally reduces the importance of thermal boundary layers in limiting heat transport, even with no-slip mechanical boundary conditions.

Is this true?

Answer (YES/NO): NO